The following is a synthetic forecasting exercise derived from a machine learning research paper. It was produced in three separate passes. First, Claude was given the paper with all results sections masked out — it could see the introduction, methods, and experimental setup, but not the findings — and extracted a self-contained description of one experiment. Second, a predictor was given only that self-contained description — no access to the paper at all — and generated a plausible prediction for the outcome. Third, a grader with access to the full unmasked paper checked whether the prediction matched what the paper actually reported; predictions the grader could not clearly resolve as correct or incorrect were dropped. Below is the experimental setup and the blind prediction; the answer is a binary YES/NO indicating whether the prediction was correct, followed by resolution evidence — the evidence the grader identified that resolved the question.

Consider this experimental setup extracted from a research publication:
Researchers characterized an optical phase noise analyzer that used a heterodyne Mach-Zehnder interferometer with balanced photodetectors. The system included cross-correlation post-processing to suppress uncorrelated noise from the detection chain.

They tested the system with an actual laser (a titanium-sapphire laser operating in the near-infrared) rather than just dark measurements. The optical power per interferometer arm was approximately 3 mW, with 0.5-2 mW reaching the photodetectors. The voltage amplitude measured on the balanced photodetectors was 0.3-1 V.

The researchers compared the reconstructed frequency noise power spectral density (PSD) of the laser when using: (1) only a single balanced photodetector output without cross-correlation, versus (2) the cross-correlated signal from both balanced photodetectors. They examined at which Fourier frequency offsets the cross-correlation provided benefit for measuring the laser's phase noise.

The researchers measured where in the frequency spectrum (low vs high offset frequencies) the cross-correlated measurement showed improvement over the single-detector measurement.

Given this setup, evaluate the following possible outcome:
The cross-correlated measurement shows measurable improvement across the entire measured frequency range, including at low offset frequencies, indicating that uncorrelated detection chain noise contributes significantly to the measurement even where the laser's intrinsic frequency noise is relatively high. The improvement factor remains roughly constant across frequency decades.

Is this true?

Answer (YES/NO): NO